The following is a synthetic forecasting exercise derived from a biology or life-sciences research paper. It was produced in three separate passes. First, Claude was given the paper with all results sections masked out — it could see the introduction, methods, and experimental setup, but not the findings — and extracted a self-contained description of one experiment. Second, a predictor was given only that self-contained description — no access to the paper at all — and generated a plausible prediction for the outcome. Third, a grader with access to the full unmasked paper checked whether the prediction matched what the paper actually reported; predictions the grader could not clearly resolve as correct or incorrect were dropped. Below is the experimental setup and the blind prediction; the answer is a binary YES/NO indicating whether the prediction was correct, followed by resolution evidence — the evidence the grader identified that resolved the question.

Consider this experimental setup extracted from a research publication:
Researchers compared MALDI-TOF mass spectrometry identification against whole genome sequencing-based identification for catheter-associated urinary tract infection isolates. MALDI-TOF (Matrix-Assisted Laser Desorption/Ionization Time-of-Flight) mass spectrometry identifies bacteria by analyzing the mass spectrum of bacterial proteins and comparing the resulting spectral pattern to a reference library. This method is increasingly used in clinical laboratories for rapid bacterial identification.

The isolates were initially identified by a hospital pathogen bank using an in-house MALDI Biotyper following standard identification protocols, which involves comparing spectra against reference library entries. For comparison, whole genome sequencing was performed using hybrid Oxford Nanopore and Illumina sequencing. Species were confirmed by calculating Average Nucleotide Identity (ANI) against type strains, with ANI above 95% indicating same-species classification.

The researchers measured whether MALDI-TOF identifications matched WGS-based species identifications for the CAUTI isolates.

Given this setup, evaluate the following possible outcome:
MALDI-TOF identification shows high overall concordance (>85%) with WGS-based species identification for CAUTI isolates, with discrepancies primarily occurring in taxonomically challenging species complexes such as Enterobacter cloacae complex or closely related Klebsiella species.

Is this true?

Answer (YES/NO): NO